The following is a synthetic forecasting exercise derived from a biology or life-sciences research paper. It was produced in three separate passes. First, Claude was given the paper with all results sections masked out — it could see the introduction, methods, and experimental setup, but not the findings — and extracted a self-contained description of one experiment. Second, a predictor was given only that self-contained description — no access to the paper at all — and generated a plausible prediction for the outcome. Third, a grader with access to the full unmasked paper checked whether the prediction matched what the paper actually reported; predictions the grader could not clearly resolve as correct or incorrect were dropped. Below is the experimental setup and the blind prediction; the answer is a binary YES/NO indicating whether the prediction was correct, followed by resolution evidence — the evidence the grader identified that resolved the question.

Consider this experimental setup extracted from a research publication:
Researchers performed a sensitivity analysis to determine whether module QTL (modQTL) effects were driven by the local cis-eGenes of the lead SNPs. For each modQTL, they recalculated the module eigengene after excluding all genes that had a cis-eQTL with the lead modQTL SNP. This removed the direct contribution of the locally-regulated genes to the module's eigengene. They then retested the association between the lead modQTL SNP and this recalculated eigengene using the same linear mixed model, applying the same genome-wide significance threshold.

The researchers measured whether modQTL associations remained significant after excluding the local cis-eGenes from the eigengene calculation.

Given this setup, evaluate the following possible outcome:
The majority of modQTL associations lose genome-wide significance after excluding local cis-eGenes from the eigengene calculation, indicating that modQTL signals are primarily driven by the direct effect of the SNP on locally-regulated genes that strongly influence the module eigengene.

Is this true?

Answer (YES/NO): YES